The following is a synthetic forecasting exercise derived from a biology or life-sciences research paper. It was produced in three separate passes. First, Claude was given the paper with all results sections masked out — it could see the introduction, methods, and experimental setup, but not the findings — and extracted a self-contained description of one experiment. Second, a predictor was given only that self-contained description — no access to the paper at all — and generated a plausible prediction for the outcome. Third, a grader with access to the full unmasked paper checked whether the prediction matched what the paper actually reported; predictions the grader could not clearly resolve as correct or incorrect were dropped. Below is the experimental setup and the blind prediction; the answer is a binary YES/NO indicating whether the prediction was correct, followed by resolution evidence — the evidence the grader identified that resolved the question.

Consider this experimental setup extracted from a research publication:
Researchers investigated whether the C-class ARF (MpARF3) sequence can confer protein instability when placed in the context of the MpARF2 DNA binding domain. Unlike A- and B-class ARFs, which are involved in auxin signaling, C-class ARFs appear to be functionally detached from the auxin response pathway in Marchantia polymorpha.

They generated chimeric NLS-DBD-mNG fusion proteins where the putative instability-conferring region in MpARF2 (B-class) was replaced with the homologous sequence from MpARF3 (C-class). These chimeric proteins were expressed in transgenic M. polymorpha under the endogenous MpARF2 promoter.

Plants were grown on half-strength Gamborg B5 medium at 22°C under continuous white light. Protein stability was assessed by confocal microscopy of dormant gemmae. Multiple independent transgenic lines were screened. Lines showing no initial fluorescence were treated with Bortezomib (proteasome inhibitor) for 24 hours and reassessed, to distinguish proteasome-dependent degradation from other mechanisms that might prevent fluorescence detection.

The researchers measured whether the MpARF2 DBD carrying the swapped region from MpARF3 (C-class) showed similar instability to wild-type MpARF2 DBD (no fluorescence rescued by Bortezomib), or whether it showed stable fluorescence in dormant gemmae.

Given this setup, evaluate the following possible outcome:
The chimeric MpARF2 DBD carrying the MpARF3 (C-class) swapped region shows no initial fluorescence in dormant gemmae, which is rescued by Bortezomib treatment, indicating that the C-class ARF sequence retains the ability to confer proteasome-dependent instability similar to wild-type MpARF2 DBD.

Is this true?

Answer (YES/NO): NO